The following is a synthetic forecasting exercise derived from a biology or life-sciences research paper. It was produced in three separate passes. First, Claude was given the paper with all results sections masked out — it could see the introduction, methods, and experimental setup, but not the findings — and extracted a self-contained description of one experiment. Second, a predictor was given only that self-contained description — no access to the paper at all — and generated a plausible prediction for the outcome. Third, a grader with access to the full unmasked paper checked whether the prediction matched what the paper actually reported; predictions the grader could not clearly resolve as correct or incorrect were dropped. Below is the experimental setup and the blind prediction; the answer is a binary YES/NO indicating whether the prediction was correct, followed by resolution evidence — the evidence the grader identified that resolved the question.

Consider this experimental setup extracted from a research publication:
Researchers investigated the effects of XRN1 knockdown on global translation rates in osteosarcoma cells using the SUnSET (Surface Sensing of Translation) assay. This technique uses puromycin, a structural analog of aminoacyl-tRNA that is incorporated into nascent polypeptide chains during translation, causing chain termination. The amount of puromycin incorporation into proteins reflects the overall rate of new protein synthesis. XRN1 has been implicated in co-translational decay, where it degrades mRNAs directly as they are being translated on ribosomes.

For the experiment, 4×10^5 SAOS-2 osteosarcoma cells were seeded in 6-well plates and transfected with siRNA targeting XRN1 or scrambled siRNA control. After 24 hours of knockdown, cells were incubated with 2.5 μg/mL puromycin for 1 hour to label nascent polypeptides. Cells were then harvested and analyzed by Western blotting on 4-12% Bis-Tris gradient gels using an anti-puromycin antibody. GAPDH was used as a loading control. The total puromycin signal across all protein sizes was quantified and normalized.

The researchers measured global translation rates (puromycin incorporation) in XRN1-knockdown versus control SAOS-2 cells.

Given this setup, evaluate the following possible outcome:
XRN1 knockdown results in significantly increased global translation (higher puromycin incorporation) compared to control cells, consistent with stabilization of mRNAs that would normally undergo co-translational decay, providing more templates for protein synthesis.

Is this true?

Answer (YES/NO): NO